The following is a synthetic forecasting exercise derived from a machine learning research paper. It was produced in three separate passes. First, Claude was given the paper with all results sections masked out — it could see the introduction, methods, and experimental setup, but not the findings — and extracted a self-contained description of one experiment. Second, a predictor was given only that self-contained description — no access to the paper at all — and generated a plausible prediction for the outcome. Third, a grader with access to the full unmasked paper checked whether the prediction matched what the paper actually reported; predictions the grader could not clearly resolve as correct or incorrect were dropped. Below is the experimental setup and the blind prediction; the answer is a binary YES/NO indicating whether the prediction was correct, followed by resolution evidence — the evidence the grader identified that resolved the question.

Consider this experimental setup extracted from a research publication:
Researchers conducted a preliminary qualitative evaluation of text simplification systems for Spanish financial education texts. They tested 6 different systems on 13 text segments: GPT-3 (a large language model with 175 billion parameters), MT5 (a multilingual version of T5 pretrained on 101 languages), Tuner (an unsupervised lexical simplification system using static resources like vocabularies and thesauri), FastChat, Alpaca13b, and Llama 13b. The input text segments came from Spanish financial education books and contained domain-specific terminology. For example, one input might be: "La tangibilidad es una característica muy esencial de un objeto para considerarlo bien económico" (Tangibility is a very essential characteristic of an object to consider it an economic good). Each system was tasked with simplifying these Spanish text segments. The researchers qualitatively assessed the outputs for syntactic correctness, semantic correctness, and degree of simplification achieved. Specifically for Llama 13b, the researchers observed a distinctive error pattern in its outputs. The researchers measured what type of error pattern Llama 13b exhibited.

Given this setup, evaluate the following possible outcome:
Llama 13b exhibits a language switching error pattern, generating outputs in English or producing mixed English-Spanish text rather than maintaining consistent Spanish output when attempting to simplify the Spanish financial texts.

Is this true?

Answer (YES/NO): YES